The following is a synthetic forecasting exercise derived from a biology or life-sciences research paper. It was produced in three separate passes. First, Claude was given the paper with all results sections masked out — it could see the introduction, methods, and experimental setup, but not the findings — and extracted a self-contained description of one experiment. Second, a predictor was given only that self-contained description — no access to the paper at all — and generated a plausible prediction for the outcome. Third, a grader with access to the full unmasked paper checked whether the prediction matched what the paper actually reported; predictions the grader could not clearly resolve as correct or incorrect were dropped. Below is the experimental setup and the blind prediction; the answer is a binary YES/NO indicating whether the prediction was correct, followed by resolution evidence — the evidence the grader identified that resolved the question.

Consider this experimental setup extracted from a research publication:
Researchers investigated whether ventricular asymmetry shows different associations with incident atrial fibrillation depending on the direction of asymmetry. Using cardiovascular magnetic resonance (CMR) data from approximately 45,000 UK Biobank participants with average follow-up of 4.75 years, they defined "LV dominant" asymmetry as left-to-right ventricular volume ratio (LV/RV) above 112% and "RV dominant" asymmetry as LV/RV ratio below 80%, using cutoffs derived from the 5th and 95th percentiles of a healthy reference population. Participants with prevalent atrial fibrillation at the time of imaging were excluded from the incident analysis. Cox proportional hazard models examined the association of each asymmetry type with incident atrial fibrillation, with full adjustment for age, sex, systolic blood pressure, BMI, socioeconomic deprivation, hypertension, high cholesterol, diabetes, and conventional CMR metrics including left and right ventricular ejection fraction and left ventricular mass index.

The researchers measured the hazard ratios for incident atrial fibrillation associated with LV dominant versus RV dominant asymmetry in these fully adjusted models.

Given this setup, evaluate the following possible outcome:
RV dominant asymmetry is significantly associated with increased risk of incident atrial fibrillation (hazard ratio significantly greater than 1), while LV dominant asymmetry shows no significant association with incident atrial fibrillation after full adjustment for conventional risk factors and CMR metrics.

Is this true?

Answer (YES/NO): NO